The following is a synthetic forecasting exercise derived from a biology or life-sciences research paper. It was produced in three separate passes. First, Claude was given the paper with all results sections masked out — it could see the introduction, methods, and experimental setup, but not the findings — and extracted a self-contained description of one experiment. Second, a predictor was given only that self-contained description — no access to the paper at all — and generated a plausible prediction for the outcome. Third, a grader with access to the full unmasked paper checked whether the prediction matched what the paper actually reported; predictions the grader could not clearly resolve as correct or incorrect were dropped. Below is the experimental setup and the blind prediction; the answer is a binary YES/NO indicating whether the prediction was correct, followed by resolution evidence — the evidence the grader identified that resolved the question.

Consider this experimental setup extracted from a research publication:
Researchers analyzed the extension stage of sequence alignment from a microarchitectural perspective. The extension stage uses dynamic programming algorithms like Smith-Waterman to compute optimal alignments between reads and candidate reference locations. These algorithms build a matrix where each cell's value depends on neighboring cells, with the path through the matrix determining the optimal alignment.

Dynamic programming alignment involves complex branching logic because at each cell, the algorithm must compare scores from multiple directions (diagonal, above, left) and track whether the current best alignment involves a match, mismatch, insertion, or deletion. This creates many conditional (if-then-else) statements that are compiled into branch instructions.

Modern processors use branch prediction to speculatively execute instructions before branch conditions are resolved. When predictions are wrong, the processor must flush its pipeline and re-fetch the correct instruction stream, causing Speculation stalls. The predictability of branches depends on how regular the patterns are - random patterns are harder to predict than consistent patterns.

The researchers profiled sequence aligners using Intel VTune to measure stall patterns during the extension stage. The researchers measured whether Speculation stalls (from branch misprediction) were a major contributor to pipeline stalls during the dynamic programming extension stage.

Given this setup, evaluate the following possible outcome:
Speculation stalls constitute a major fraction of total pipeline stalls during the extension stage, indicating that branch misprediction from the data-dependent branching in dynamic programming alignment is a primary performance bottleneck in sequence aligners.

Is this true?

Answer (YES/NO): YES